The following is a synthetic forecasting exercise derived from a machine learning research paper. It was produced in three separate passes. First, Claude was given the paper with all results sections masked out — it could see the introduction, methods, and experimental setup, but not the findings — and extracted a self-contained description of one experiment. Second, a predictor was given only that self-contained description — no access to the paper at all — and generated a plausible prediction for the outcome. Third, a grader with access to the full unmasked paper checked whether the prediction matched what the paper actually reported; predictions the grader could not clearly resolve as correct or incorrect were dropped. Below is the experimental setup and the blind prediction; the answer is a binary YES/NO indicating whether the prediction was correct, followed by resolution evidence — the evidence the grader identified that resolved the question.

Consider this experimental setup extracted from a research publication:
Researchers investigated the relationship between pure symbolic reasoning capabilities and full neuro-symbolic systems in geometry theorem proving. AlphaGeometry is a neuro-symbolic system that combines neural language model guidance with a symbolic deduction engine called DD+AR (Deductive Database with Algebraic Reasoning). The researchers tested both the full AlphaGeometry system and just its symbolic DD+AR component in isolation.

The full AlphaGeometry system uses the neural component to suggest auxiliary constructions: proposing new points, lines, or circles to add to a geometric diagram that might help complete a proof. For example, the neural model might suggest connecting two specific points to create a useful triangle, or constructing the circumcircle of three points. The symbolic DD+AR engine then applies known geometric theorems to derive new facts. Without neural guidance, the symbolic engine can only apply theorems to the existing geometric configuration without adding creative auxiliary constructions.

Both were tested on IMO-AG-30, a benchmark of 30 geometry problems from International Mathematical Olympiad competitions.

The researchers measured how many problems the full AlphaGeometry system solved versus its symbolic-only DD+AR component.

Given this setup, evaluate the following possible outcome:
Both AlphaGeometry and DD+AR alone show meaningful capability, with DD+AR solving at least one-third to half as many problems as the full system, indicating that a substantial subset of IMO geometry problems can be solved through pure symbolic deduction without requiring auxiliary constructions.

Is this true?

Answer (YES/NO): NO